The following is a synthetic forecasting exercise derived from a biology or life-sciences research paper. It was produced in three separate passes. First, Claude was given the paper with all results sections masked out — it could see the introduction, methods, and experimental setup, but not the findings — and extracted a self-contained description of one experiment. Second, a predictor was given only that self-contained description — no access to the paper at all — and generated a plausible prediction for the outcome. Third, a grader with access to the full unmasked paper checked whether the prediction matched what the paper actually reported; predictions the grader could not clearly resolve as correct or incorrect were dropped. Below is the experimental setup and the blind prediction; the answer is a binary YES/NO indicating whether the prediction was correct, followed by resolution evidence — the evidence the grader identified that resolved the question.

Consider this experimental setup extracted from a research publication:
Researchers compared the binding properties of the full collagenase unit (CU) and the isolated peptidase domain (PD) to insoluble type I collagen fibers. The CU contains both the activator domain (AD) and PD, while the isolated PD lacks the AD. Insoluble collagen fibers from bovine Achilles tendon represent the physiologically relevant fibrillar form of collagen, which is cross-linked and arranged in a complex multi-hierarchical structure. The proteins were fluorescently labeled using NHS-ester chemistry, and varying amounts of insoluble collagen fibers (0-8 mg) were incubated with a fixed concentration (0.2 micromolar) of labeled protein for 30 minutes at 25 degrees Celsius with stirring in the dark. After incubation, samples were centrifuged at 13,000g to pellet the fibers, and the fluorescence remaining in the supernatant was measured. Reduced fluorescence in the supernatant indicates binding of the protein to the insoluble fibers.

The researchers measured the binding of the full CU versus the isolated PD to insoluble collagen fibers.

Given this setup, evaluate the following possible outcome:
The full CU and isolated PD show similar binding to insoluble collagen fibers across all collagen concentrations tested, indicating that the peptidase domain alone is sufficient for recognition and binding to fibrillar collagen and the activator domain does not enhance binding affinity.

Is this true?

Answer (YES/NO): NO